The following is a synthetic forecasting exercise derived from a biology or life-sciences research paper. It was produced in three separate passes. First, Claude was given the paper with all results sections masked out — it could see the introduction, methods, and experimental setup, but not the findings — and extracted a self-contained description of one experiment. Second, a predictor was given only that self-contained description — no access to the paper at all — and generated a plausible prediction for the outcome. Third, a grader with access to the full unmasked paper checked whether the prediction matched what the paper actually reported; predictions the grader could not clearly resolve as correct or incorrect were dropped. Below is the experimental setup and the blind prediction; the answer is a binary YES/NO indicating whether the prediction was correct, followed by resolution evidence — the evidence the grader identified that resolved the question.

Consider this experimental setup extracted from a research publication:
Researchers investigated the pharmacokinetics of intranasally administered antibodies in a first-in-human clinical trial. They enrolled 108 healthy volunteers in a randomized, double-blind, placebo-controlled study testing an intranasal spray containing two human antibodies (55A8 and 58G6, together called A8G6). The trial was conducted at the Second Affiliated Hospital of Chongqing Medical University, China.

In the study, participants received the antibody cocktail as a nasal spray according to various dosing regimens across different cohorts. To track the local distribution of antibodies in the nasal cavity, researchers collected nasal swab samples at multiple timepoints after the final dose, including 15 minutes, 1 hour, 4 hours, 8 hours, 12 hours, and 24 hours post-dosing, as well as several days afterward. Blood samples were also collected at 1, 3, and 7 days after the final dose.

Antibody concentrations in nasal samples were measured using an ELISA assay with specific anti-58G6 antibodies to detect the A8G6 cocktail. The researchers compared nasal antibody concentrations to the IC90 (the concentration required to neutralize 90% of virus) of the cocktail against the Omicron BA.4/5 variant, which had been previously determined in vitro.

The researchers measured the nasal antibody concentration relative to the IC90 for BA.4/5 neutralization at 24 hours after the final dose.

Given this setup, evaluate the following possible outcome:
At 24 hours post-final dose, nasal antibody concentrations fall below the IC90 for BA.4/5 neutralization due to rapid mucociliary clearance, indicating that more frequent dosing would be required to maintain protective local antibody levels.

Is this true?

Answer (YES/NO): YES